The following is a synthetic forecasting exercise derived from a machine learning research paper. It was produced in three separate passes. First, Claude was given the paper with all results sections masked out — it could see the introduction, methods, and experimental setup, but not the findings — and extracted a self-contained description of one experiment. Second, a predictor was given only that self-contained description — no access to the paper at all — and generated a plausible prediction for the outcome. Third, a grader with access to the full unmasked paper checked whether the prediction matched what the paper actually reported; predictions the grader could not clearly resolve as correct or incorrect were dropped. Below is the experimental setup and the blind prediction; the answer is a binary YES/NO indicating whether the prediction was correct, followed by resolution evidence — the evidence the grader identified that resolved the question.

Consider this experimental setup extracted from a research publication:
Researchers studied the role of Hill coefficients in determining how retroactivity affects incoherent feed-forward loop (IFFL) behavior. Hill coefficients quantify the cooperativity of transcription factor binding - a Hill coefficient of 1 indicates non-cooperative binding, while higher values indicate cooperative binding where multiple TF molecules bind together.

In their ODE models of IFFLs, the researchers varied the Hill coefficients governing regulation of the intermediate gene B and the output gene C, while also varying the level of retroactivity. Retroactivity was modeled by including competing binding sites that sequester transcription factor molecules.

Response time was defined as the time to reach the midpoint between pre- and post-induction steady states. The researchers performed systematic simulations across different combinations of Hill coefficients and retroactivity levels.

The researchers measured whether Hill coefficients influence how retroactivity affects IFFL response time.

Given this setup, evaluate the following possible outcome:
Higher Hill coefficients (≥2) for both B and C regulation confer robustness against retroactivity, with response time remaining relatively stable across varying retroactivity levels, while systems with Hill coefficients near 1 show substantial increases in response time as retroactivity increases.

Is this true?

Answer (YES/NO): NO